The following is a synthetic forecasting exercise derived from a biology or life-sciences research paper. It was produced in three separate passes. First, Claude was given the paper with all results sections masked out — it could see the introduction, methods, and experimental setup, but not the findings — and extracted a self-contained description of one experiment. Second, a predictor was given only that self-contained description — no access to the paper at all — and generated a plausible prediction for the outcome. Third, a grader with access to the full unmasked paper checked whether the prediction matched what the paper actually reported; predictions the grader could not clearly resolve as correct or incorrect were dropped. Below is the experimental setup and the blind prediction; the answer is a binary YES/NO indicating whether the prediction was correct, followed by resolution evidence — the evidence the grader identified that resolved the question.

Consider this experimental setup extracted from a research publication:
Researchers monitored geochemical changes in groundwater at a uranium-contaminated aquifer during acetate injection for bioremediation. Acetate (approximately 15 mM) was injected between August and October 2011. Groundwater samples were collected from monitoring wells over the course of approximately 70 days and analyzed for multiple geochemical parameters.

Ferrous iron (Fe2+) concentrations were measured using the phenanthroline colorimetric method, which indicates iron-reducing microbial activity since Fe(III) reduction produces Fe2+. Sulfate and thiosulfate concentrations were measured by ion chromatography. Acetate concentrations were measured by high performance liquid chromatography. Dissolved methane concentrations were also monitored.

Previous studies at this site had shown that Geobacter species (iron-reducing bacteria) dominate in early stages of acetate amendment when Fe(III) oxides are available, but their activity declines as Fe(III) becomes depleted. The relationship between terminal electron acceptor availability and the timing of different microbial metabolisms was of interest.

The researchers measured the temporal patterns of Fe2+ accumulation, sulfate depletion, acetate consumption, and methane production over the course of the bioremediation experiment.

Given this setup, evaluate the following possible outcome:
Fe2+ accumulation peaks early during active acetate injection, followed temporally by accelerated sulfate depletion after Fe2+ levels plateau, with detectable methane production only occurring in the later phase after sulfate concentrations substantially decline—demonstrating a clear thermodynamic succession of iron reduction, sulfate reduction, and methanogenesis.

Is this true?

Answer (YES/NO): YES